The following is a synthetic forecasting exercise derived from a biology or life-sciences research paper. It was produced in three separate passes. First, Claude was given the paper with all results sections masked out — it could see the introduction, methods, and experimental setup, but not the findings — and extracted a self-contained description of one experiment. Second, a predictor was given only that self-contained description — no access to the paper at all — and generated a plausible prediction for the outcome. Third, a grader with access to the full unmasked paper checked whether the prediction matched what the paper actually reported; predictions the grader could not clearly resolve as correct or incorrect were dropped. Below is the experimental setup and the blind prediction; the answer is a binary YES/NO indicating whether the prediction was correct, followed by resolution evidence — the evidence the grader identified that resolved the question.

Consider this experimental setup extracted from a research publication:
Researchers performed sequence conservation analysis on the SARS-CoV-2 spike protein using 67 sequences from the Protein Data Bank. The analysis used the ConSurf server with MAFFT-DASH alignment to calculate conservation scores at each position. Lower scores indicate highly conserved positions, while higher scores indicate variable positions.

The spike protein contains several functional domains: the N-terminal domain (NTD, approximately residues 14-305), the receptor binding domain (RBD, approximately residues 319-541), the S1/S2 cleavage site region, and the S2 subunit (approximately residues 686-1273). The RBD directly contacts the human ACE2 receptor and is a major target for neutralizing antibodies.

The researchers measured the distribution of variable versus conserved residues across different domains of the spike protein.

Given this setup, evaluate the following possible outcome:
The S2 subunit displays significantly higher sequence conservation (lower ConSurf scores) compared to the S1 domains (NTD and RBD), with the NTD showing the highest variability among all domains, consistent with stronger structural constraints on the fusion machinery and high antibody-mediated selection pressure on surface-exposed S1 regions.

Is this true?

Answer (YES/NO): NO